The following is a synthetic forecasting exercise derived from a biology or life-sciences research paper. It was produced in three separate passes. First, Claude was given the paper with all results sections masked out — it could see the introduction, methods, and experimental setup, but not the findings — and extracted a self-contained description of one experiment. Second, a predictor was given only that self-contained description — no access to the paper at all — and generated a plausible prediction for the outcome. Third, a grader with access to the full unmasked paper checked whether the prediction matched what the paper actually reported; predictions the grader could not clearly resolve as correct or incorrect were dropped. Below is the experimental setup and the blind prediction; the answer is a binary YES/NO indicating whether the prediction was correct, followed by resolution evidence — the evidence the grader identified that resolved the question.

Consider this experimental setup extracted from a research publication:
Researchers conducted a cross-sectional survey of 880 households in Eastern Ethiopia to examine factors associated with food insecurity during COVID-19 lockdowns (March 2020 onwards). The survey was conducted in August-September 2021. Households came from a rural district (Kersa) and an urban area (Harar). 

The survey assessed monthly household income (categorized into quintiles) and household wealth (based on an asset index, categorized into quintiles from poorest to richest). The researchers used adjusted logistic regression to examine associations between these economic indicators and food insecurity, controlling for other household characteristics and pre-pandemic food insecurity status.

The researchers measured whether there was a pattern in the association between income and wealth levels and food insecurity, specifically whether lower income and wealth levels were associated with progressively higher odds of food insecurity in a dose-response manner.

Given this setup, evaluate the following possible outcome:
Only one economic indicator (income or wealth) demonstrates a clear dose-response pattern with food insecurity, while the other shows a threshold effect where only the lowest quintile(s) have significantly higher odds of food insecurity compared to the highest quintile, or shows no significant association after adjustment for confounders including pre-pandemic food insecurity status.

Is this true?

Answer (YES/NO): NO